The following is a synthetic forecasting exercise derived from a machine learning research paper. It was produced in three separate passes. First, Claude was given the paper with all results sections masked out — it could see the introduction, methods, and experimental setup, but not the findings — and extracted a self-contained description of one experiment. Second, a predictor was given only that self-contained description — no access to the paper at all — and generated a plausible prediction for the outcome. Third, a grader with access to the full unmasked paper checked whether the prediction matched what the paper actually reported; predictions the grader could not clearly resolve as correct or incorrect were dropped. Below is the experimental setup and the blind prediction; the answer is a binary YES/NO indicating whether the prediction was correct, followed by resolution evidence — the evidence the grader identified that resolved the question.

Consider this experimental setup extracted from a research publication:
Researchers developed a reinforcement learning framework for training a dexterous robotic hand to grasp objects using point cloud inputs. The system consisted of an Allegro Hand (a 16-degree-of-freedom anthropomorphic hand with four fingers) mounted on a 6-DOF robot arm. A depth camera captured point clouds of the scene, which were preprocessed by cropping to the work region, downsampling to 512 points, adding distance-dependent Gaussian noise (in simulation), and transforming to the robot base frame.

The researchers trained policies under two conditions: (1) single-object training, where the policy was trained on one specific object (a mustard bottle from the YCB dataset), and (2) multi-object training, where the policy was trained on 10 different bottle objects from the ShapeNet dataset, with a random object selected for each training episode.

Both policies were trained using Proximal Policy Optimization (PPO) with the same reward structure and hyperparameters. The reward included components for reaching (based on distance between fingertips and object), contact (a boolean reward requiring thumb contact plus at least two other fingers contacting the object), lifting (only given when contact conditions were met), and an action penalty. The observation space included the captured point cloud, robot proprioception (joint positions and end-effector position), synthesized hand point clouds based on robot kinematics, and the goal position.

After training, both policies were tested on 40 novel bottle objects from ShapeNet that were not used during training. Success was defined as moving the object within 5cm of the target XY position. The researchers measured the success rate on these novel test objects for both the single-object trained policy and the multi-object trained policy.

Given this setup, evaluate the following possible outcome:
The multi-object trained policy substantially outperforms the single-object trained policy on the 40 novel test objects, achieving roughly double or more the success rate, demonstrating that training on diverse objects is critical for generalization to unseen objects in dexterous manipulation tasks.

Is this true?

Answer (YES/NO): NO